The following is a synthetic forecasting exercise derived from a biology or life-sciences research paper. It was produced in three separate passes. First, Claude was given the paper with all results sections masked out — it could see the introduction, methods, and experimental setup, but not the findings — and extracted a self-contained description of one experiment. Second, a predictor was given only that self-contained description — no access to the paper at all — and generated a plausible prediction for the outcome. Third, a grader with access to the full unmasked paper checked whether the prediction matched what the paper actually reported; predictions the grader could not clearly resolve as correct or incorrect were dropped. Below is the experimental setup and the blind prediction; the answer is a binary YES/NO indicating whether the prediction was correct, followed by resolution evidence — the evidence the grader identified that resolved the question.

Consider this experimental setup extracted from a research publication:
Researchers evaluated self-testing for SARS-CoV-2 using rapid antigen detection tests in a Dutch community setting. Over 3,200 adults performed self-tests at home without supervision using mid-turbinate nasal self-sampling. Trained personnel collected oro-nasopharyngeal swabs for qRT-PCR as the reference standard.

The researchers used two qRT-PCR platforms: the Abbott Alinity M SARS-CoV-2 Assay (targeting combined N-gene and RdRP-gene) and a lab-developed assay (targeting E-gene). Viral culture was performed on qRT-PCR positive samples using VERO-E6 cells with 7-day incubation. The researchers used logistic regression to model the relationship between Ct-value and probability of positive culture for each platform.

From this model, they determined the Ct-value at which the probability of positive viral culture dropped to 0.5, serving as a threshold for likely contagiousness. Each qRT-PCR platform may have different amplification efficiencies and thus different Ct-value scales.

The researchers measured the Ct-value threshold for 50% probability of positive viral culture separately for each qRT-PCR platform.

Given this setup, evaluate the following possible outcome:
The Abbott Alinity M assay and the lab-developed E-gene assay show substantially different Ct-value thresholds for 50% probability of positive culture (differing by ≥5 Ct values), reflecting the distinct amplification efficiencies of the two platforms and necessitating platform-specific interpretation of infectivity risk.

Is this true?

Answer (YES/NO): NO